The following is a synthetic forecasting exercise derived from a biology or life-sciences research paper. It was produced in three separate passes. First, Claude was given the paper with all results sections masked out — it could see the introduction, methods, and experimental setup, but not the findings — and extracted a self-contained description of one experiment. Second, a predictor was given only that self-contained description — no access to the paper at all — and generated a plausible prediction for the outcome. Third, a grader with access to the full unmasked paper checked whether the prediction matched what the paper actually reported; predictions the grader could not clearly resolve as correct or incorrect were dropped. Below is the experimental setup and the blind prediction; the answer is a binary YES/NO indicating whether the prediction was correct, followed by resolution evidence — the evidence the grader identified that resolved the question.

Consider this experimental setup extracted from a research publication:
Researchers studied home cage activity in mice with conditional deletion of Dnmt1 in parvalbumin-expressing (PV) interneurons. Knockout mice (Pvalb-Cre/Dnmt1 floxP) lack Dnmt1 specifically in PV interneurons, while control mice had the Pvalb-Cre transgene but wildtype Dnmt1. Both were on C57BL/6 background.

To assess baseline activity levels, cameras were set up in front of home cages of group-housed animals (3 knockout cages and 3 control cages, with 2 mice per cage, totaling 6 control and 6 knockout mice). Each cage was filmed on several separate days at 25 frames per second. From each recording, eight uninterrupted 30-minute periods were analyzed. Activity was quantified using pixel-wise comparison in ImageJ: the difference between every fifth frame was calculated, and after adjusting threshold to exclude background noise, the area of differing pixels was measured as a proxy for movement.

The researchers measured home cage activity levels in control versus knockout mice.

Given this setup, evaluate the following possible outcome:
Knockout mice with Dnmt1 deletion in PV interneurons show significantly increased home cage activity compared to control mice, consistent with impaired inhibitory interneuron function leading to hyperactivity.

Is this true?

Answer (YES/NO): NO